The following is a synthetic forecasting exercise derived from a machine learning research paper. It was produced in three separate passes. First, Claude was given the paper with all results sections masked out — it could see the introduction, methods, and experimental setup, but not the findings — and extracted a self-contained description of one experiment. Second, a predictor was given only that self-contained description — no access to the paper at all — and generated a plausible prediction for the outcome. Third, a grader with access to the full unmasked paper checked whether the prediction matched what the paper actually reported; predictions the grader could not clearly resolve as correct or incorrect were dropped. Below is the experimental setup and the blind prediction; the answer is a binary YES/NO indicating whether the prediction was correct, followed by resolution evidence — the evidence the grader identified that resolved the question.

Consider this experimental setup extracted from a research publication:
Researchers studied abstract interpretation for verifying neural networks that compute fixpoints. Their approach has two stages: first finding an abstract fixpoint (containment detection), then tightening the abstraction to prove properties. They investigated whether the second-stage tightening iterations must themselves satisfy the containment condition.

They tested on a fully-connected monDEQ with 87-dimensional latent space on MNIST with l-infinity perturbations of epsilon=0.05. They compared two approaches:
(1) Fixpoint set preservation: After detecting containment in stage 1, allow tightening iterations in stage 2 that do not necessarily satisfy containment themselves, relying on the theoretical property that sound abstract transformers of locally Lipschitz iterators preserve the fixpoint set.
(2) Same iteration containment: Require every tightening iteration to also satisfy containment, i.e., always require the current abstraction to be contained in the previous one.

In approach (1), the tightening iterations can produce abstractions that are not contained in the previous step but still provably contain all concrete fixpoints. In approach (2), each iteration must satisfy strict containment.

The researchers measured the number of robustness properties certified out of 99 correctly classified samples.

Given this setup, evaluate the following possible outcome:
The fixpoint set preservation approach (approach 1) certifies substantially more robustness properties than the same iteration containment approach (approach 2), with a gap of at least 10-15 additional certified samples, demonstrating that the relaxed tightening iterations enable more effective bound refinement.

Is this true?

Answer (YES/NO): YES